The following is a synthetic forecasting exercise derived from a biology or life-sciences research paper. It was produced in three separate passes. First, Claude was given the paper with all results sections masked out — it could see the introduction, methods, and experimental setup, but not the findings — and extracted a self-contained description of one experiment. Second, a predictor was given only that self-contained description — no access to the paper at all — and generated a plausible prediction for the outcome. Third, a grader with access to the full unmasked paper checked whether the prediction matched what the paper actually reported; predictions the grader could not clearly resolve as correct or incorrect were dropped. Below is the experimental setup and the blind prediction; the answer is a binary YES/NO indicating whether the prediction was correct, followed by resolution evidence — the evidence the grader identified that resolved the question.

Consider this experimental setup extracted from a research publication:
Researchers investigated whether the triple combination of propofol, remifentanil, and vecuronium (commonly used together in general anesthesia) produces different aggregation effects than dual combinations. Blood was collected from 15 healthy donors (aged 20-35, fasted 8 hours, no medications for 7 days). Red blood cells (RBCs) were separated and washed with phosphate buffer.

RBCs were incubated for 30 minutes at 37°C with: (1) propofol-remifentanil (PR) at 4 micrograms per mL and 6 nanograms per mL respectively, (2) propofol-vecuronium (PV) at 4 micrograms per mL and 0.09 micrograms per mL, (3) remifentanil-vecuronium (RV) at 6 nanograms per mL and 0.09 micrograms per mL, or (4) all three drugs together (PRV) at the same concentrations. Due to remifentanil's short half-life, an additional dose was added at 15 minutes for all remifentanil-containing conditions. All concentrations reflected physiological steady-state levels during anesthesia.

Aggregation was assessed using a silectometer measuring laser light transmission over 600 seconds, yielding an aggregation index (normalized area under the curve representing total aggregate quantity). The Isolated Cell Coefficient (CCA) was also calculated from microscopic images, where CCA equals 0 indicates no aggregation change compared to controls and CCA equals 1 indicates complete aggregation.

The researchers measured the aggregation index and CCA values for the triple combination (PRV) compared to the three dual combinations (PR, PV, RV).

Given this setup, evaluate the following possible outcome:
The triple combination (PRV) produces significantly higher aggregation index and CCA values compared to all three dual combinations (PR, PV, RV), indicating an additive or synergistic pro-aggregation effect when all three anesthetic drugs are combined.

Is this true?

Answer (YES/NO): NO